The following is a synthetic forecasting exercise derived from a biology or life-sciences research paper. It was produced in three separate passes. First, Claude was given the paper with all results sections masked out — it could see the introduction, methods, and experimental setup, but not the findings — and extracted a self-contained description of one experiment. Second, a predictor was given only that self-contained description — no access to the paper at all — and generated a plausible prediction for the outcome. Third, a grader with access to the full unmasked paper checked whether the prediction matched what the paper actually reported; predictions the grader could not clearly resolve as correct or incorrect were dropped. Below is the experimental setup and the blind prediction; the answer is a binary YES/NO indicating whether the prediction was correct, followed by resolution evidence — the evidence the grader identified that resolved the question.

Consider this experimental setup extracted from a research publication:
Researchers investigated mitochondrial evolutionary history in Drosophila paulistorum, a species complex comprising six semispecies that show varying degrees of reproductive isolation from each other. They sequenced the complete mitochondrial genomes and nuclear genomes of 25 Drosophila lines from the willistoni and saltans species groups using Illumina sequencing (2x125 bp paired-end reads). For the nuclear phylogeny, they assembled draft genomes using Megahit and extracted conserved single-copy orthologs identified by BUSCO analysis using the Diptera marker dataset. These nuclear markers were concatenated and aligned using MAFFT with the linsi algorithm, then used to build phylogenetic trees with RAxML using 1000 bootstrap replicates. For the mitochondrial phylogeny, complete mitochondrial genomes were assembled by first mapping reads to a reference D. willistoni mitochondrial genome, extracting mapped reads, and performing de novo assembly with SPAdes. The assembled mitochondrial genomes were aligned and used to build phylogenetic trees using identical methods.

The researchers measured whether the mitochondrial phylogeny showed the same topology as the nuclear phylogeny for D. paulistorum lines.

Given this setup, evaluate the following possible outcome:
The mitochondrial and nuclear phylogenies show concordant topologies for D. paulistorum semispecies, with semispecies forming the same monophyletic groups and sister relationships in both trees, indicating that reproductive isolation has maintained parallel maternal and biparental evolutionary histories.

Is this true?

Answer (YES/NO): NO